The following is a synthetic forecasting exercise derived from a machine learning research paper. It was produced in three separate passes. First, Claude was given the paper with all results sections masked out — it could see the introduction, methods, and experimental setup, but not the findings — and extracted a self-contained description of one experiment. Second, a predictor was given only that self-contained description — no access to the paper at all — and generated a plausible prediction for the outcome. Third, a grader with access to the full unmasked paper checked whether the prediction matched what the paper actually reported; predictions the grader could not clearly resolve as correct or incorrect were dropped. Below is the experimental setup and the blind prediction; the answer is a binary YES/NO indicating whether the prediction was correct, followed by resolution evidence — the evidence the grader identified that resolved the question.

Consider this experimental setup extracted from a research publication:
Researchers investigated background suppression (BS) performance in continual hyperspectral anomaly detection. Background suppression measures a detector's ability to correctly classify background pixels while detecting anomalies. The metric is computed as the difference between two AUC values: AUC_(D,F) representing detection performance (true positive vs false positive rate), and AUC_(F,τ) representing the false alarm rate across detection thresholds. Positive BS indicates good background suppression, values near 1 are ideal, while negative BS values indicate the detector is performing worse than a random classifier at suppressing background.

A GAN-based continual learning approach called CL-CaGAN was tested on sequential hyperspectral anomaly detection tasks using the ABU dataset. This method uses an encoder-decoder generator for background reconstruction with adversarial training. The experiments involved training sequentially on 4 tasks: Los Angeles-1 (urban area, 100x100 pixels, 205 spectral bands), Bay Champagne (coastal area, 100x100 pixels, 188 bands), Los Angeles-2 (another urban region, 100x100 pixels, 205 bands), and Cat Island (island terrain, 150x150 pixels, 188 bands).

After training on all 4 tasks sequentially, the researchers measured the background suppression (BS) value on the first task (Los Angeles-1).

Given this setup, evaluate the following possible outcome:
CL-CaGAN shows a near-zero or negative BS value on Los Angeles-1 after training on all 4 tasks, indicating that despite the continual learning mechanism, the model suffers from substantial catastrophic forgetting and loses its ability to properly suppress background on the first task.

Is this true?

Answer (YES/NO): YES